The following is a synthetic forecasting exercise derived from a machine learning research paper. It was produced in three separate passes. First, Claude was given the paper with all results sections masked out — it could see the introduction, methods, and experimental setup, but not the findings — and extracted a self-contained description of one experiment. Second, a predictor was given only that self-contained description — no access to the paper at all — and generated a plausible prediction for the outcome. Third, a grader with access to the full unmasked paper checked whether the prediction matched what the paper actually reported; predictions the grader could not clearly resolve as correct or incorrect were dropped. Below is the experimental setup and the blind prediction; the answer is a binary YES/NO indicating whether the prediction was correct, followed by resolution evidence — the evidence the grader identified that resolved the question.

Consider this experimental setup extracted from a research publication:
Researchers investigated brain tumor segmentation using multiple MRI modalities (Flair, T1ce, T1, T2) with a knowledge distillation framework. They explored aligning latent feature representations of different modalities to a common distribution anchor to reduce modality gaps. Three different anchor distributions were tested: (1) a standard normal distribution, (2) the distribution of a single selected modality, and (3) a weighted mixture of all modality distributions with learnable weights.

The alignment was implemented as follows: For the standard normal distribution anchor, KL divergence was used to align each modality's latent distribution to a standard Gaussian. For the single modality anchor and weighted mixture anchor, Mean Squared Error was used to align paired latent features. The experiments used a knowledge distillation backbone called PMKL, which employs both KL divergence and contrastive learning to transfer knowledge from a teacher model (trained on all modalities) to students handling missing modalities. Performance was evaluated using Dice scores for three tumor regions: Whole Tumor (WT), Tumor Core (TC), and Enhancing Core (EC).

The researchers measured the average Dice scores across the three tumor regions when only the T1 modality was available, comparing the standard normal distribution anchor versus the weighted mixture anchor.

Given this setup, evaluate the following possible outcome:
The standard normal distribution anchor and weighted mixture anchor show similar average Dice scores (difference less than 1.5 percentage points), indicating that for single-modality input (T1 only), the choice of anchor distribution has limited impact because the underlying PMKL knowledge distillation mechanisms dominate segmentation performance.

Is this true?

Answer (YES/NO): NO